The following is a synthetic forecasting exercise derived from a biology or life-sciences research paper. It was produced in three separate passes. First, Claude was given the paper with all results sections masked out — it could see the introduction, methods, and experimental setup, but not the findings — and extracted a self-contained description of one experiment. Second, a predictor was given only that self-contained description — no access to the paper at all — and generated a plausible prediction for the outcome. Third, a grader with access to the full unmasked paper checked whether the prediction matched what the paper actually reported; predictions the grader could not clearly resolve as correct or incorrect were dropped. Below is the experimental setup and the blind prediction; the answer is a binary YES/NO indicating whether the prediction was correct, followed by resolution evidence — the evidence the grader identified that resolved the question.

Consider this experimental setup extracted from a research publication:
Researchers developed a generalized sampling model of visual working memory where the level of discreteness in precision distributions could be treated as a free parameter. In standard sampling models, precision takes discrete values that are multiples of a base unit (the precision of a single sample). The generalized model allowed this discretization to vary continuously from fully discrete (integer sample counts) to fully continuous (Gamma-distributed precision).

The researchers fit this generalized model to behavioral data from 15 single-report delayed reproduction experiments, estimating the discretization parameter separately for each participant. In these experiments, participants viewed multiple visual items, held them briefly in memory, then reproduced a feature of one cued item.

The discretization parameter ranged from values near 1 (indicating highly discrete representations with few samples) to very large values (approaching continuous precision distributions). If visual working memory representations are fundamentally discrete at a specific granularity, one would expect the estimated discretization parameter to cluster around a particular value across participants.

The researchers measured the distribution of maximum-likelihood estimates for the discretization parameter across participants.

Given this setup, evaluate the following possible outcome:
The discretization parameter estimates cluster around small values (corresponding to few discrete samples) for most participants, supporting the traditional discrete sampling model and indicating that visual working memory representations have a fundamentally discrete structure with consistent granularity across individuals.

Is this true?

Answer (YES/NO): NO